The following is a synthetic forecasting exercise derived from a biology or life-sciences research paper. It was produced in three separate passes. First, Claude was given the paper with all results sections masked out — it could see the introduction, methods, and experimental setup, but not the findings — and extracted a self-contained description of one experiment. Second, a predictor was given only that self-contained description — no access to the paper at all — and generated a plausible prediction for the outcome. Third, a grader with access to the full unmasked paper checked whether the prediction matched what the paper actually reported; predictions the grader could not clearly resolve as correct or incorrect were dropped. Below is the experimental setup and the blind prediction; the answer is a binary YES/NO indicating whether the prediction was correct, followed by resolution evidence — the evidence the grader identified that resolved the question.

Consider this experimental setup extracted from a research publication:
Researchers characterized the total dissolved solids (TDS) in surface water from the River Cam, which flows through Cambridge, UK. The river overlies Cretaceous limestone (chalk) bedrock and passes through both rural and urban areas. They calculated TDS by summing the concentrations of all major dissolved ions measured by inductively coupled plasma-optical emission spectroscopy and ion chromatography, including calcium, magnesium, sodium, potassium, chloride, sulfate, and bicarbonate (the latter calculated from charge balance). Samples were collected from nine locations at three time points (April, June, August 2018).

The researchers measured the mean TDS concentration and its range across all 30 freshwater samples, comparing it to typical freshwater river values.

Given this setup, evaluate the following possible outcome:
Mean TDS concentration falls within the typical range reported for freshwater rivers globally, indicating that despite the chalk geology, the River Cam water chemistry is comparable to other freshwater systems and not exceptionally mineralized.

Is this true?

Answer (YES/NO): NO